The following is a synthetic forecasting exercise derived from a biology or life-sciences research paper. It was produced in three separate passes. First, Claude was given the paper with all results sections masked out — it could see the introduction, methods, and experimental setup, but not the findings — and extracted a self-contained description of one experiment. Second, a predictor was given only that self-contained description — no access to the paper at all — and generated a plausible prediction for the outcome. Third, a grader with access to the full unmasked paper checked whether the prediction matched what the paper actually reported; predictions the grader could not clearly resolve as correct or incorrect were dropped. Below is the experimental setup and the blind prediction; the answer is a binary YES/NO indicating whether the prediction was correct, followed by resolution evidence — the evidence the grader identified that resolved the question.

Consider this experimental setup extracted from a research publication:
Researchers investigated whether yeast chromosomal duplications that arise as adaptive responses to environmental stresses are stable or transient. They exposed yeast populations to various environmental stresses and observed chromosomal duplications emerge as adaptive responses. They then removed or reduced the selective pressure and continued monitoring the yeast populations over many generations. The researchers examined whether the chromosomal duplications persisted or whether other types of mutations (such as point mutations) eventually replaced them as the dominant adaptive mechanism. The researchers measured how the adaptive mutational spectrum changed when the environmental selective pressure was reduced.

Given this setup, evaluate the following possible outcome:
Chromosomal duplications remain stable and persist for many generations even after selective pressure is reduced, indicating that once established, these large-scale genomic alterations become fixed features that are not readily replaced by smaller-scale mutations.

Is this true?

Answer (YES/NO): NO